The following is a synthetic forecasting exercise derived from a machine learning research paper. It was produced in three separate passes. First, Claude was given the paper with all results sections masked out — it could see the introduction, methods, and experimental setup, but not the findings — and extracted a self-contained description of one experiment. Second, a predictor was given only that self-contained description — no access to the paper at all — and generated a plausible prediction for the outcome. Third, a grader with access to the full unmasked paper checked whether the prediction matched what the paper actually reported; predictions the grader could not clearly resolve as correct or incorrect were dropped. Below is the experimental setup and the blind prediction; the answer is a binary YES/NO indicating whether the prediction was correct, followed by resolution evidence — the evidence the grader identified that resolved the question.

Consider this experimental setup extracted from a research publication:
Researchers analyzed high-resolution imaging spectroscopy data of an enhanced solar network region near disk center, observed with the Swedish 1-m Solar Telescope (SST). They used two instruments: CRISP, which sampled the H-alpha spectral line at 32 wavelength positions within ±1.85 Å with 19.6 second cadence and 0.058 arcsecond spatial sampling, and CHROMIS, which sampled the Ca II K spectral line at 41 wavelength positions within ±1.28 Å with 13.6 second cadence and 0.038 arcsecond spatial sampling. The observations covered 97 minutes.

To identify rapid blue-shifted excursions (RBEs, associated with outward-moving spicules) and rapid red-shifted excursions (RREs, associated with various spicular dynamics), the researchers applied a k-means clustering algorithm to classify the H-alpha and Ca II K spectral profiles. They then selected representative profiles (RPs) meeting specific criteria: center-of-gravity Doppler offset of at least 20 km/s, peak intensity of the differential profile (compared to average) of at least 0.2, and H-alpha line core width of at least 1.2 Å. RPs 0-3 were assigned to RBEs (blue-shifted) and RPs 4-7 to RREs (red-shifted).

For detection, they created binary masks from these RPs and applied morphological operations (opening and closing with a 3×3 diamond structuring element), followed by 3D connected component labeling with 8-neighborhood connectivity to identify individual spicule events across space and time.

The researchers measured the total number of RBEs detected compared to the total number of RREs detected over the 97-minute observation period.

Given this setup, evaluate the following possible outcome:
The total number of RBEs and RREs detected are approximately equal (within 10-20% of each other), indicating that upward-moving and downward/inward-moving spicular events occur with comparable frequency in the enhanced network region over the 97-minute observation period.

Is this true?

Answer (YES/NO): NO